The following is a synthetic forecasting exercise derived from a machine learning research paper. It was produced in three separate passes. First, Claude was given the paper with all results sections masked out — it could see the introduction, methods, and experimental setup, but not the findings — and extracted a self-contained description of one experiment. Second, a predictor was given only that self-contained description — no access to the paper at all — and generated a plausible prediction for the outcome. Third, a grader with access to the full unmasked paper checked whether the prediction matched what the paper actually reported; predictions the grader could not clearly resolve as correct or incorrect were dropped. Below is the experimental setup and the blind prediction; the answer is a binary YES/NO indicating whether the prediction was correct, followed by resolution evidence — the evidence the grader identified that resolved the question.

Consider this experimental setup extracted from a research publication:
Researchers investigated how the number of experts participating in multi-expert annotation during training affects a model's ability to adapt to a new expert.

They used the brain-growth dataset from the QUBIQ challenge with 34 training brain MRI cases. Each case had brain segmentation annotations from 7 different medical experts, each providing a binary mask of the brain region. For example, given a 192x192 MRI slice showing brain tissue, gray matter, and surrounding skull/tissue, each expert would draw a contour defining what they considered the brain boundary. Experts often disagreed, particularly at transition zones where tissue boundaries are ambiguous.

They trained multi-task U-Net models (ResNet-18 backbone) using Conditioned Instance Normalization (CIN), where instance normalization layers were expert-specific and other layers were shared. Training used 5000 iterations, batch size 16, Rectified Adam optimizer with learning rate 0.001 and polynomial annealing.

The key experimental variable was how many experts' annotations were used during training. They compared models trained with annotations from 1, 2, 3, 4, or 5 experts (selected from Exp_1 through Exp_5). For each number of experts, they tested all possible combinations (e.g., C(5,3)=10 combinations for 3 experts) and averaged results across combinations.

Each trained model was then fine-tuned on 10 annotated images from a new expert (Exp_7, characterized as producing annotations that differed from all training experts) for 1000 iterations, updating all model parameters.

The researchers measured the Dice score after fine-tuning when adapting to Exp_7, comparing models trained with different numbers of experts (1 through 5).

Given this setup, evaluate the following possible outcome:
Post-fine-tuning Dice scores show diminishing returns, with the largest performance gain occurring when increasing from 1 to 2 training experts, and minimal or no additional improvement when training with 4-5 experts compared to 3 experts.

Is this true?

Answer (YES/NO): NO